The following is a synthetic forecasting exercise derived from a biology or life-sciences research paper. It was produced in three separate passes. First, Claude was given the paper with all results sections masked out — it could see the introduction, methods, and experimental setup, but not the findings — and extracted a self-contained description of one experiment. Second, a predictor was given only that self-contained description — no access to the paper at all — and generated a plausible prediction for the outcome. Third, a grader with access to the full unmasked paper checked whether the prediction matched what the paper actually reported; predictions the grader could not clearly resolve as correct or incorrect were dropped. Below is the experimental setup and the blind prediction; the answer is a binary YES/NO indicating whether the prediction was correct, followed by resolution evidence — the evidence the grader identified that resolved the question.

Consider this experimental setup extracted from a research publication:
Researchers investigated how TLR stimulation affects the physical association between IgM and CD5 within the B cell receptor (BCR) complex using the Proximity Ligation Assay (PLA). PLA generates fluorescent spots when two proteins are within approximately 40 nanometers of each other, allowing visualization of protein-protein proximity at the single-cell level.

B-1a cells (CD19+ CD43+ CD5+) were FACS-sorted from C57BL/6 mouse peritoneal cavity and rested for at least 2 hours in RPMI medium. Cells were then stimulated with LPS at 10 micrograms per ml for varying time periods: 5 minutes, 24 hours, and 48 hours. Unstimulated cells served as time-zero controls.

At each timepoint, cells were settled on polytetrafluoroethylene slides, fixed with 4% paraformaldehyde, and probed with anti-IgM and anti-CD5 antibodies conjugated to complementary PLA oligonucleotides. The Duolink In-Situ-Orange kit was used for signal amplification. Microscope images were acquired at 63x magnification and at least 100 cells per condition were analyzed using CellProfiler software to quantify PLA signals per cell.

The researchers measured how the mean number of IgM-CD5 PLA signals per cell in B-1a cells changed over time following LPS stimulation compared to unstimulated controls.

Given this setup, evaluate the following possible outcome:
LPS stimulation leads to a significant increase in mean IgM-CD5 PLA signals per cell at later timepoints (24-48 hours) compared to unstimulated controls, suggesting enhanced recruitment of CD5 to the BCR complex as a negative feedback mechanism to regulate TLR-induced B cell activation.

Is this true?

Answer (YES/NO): NO